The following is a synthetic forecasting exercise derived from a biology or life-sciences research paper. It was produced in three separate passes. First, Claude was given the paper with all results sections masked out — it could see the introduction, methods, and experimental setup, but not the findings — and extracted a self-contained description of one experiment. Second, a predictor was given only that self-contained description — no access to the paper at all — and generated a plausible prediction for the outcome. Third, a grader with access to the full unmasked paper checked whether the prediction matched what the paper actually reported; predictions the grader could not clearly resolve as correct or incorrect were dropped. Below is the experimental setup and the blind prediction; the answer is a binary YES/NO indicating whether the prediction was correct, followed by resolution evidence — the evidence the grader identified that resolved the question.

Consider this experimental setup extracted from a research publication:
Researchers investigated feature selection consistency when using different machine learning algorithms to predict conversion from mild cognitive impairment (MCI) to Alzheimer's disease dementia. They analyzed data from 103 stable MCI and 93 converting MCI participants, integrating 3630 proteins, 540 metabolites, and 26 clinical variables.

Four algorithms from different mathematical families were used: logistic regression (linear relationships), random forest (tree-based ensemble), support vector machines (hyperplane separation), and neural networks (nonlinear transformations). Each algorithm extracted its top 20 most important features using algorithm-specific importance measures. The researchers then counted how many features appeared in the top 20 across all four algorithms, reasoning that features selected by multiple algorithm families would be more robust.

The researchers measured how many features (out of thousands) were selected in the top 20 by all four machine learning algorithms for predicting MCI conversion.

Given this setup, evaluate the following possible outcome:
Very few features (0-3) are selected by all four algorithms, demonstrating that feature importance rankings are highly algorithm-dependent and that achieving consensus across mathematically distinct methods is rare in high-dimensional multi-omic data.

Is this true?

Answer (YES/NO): NO